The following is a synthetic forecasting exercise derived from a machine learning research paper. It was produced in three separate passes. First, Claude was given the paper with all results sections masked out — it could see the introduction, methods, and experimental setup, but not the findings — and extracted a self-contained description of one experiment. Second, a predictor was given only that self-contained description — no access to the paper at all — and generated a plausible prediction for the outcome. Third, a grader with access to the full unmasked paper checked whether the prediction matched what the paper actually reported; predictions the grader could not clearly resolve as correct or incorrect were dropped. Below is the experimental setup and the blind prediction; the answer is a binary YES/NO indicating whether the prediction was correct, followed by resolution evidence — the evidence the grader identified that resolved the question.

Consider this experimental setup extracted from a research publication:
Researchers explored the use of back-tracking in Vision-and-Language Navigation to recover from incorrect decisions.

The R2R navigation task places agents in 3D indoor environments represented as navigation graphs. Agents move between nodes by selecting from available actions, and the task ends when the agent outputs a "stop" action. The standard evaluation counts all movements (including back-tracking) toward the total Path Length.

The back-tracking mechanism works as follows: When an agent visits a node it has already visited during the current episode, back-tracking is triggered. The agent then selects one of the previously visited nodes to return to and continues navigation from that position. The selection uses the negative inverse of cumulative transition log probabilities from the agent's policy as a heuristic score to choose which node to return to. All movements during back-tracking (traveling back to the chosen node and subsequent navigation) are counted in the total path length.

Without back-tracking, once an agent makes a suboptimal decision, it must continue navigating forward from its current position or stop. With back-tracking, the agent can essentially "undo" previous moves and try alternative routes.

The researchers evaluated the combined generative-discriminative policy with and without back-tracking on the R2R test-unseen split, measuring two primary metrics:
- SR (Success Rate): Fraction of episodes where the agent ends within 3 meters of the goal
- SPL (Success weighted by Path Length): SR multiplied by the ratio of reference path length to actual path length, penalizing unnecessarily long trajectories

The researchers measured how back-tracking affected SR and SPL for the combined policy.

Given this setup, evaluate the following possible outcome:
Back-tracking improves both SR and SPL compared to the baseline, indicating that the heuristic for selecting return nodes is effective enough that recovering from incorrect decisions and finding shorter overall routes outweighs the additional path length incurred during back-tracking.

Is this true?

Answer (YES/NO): YES